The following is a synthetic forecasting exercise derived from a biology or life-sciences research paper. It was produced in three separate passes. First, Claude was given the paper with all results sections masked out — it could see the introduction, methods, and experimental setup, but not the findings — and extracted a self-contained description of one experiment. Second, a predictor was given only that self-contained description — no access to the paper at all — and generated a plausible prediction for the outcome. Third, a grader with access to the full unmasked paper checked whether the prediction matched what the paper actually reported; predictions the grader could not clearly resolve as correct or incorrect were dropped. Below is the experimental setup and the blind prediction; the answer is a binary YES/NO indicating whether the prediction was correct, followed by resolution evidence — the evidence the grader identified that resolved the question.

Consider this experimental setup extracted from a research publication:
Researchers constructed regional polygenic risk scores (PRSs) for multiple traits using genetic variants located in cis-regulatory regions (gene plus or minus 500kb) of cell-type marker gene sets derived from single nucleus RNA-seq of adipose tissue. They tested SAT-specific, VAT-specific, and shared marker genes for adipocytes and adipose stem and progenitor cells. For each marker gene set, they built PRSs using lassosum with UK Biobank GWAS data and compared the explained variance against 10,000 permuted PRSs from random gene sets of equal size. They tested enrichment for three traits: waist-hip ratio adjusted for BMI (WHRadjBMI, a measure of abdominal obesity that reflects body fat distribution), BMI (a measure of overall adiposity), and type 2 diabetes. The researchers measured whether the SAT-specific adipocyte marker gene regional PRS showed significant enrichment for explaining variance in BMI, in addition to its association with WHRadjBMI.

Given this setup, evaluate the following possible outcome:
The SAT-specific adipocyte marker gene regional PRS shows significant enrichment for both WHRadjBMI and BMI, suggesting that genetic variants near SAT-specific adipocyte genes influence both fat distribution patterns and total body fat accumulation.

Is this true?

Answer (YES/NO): NO